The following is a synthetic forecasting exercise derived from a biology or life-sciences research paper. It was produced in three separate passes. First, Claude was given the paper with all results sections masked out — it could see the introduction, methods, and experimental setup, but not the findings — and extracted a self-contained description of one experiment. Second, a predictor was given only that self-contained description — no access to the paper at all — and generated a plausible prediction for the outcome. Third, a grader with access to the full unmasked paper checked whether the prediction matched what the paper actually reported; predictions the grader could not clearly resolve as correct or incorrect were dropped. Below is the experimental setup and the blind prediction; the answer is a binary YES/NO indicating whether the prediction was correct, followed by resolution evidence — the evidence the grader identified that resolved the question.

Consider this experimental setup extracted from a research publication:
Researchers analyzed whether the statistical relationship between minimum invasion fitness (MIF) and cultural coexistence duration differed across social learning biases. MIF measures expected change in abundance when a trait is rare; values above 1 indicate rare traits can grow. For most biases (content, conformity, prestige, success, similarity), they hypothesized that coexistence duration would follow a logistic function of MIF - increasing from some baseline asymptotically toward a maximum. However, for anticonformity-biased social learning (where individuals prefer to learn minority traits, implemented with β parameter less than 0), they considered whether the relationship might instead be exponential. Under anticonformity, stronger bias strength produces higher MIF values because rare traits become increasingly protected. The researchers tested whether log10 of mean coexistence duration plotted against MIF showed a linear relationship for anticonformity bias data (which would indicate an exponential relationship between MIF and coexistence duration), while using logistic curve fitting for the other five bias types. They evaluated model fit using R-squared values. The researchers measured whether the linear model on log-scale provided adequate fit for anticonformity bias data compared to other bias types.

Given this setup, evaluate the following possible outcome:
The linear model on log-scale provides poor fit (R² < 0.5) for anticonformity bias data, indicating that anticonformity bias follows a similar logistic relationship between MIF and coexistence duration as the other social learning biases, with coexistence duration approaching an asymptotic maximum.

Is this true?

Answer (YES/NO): NO